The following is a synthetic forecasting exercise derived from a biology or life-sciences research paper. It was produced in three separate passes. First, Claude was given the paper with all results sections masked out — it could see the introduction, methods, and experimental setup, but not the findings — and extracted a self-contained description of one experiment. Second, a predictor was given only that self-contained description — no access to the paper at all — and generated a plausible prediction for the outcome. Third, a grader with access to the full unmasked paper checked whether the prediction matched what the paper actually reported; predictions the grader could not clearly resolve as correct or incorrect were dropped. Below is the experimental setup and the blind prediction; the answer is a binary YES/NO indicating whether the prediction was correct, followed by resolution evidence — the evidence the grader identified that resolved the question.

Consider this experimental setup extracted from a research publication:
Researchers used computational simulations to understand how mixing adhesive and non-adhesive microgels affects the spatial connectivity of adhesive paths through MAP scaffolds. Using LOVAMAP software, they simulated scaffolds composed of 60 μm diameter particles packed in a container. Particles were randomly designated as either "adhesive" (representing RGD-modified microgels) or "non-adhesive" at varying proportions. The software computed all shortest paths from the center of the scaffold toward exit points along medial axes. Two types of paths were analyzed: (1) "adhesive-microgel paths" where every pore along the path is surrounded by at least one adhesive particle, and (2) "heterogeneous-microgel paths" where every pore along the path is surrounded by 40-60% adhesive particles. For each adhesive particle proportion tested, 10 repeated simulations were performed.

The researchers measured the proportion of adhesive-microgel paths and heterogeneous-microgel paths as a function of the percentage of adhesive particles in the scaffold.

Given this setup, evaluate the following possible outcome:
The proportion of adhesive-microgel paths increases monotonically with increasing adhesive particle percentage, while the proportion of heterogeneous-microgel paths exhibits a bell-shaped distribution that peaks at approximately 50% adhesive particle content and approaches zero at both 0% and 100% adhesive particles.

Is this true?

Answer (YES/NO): NO